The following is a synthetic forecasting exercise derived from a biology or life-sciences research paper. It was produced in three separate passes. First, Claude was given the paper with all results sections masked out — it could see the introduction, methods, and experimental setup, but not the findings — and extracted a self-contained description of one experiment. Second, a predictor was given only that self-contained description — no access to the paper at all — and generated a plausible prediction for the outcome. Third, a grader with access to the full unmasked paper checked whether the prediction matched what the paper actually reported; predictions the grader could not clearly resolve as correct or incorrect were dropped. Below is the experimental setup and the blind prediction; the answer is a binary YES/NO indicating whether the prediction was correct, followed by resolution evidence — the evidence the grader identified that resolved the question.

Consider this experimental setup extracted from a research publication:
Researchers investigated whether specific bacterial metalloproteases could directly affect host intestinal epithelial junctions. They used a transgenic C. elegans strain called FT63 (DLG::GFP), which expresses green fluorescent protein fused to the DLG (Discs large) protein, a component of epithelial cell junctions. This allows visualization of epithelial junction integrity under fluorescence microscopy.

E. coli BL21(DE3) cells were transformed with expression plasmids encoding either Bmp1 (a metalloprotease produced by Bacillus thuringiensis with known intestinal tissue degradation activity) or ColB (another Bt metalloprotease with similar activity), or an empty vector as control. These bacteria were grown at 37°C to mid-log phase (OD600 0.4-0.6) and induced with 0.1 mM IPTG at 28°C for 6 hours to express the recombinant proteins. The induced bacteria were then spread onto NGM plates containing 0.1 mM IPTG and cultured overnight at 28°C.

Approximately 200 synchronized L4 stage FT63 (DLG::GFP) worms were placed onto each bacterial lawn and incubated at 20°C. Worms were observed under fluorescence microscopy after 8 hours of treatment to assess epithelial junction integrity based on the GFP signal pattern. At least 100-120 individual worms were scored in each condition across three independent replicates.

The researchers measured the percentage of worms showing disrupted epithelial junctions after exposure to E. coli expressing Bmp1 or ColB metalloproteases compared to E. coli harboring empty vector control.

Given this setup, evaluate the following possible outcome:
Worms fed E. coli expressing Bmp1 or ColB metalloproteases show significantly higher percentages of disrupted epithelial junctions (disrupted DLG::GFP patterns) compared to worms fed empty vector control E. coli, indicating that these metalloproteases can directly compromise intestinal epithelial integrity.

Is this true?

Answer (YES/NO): YES